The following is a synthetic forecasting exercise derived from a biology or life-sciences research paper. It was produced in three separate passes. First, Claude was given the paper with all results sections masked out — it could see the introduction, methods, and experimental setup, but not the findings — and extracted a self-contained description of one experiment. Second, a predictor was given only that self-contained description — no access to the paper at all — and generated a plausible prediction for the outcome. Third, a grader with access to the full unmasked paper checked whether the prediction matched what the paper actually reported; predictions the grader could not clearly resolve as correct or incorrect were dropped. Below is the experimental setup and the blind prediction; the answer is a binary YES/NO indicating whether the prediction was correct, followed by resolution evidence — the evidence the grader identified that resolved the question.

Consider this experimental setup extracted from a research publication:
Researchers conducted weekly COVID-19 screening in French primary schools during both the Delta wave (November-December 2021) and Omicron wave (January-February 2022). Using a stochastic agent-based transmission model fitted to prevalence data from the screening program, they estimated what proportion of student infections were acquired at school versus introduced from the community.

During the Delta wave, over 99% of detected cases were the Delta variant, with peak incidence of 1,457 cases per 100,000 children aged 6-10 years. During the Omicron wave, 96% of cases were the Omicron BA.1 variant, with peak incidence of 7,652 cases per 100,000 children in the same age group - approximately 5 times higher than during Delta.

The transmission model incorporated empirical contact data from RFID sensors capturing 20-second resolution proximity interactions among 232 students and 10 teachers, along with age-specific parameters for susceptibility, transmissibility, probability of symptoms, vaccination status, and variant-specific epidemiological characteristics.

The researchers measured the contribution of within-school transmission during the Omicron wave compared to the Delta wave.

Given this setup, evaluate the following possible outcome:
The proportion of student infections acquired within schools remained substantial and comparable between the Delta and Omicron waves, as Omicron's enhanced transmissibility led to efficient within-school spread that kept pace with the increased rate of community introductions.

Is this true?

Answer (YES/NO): NO